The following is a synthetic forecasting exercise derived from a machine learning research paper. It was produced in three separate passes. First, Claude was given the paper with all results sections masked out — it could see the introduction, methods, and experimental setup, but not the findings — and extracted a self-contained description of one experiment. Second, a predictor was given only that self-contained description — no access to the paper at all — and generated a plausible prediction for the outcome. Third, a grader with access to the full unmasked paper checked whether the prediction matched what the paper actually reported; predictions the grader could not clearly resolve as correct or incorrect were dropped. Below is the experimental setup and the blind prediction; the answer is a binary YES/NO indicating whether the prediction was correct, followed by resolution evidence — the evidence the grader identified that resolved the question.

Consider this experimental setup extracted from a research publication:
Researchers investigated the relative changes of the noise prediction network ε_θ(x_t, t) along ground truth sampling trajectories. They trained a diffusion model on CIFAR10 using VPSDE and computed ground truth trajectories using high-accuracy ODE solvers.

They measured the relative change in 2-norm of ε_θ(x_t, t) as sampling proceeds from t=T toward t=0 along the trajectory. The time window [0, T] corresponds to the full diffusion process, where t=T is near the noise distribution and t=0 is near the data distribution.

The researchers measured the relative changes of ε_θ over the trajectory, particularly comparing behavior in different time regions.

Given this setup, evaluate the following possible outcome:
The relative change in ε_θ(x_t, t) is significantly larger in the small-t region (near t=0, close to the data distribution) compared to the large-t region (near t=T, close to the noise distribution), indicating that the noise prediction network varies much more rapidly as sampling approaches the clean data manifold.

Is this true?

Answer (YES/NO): YES